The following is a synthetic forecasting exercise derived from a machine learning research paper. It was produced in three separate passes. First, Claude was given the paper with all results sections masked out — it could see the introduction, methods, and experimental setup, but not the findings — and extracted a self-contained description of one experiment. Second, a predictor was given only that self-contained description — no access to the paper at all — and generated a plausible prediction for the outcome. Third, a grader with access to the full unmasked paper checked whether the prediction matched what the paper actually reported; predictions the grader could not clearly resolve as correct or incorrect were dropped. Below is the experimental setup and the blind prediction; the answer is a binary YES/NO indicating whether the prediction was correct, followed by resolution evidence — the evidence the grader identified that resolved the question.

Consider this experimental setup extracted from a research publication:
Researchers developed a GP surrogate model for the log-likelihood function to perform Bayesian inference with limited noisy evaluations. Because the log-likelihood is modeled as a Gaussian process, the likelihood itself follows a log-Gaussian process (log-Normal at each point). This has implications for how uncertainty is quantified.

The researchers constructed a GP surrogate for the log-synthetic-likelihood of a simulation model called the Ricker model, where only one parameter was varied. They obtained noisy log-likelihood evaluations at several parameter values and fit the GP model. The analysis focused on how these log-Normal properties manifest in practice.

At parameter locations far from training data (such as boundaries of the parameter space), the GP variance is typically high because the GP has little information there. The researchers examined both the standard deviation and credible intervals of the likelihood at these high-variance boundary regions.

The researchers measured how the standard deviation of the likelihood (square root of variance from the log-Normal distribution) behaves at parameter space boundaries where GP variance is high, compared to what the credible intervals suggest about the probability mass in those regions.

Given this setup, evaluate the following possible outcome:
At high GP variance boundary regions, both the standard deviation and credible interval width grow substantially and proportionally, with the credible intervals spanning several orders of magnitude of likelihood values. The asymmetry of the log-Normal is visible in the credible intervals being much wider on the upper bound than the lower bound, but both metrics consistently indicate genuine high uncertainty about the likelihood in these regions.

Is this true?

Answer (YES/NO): NO